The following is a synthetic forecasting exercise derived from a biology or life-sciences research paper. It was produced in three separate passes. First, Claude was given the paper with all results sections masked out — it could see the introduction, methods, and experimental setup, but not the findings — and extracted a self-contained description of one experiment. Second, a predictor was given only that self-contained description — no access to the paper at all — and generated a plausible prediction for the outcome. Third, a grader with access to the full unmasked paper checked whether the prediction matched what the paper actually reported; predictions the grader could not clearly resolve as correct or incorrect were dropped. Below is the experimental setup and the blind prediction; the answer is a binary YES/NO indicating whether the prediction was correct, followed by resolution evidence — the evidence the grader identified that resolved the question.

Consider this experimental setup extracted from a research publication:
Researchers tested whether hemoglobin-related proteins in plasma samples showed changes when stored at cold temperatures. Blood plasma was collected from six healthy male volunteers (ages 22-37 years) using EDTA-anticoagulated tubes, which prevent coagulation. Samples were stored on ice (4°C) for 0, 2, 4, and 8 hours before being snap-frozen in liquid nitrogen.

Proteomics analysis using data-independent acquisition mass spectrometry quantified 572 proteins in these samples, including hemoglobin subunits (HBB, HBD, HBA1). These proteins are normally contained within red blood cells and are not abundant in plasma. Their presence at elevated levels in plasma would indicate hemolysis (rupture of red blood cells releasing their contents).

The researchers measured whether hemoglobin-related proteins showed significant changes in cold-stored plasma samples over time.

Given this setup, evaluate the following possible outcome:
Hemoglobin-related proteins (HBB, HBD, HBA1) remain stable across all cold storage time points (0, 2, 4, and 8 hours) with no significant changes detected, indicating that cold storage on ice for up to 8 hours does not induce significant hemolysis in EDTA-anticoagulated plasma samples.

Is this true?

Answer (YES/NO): NO